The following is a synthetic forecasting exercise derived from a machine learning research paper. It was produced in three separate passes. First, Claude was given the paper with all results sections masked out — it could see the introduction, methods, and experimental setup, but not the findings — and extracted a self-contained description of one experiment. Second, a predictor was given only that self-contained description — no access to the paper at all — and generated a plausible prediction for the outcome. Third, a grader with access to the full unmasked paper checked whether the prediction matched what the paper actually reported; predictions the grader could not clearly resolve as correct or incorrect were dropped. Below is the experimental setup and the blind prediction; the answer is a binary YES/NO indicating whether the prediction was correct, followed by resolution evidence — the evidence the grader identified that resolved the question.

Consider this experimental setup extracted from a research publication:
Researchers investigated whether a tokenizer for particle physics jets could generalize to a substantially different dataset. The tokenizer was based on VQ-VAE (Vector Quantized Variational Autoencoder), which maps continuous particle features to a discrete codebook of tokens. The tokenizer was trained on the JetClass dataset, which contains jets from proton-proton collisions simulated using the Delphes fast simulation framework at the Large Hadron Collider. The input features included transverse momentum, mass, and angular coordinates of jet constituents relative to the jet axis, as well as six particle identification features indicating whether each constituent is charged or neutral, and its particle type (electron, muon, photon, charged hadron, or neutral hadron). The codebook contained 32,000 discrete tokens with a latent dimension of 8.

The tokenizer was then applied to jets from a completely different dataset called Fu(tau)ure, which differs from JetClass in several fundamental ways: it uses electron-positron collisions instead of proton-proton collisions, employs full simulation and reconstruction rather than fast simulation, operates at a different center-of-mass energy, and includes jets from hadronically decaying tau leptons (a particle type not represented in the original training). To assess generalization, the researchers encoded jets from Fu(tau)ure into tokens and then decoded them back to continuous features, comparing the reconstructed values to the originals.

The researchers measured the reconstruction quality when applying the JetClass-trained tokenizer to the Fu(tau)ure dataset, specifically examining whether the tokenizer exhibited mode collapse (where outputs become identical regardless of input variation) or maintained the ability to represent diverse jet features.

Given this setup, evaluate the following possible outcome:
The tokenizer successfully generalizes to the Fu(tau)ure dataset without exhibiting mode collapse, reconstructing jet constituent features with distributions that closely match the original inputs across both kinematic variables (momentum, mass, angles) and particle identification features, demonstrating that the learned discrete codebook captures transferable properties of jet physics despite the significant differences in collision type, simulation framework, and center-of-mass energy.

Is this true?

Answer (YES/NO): NO